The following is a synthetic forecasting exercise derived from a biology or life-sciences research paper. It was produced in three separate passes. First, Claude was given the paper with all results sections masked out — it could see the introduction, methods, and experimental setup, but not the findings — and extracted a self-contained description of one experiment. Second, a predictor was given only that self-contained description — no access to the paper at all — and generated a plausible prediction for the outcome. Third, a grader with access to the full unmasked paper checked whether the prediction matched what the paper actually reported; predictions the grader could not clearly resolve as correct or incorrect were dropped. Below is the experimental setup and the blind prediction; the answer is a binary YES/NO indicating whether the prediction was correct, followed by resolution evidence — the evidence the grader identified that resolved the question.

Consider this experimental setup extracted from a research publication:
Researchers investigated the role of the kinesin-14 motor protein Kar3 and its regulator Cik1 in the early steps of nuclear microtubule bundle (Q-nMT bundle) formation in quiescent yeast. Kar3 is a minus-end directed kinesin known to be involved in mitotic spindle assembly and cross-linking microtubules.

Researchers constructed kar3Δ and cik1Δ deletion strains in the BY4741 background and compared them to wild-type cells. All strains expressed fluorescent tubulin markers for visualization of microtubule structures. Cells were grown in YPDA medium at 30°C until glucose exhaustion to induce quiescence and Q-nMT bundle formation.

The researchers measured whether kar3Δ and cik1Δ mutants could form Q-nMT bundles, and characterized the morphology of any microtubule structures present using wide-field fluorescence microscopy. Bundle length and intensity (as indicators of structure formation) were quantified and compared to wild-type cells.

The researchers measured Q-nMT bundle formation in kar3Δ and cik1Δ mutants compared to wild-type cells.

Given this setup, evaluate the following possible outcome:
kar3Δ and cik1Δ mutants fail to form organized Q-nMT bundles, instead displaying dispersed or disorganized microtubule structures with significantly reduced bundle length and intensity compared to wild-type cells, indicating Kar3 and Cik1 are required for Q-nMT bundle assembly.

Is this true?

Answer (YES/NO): NO